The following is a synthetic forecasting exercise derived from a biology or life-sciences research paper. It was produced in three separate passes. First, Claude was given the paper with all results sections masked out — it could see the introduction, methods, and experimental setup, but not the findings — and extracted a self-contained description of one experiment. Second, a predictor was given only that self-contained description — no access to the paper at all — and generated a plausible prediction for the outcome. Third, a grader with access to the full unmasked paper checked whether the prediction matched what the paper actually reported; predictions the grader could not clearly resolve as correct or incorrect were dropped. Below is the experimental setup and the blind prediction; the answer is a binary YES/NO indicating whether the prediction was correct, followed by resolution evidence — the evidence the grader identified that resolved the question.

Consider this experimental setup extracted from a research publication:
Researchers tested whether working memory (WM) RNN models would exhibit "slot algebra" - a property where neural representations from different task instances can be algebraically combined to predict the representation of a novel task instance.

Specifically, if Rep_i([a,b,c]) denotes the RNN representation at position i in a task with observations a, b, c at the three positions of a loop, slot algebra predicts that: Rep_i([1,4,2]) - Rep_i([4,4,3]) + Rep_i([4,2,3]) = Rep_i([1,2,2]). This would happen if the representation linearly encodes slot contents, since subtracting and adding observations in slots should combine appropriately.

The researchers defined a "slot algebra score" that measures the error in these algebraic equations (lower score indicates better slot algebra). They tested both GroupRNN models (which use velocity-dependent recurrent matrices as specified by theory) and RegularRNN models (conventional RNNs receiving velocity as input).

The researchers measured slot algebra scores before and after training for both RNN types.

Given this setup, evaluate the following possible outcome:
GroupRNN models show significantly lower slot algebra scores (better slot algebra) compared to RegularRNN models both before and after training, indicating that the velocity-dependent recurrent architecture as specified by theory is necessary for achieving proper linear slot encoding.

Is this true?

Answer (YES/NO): NO